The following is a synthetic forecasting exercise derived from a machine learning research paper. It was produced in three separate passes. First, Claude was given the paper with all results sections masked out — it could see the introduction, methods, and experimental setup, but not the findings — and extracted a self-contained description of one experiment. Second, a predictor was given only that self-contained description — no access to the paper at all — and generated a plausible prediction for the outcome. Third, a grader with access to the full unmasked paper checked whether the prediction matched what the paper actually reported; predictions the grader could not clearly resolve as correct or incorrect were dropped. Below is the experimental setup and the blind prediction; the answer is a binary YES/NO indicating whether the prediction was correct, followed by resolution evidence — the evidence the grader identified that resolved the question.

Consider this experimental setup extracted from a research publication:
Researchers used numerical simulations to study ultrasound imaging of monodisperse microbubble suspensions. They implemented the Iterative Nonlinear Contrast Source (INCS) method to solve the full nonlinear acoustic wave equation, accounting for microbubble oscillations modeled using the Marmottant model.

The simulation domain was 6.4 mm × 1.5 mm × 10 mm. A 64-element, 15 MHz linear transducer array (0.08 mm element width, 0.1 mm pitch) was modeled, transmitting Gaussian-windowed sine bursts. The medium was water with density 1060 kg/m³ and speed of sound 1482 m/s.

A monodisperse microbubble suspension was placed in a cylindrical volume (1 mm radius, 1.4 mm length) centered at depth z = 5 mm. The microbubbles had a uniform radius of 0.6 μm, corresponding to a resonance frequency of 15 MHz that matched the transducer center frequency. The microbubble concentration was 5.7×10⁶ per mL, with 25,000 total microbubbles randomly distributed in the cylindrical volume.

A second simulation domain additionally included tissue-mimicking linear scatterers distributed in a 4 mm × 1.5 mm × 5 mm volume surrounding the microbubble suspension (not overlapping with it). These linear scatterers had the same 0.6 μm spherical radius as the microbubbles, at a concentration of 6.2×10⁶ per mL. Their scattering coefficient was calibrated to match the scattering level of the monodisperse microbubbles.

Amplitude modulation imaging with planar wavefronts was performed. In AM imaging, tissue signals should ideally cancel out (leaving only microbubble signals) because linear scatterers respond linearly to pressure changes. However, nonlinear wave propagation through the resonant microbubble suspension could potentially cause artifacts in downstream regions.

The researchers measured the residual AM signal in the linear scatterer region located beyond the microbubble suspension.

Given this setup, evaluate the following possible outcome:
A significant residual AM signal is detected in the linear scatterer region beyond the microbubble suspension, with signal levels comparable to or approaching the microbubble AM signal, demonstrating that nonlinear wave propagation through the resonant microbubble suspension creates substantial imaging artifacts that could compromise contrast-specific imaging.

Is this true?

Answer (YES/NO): YES